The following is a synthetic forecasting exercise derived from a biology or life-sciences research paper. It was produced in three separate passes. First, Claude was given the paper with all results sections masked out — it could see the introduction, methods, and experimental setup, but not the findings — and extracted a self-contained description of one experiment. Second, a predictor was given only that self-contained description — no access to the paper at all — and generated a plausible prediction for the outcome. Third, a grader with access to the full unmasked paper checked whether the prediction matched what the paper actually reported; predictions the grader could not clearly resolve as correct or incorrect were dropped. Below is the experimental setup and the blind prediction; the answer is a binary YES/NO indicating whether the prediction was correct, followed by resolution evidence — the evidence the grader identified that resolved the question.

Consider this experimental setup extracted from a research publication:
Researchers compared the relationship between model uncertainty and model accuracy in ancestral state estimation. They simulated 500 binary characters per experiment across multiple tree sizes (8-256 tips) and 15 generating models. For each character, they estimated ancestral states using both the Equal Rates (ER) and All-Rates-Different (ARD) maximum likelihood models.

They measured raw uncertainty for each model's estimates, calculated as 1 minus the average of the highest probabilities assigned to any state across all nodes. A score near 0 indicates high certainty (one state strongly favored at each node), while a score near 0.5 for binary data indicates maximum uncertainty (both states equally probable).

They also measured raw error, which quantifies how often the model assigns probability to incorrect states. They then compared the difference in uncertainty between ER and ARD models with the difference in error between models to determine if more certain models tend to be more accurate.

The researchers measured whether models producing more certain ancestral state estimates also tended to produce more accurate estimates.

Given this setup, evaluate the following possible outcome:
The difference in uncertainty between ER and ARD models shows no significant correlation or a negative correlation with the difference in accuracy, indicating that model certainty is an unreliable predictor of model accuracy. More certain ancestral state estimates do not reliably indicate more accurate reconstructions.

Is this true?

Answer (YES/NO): NO